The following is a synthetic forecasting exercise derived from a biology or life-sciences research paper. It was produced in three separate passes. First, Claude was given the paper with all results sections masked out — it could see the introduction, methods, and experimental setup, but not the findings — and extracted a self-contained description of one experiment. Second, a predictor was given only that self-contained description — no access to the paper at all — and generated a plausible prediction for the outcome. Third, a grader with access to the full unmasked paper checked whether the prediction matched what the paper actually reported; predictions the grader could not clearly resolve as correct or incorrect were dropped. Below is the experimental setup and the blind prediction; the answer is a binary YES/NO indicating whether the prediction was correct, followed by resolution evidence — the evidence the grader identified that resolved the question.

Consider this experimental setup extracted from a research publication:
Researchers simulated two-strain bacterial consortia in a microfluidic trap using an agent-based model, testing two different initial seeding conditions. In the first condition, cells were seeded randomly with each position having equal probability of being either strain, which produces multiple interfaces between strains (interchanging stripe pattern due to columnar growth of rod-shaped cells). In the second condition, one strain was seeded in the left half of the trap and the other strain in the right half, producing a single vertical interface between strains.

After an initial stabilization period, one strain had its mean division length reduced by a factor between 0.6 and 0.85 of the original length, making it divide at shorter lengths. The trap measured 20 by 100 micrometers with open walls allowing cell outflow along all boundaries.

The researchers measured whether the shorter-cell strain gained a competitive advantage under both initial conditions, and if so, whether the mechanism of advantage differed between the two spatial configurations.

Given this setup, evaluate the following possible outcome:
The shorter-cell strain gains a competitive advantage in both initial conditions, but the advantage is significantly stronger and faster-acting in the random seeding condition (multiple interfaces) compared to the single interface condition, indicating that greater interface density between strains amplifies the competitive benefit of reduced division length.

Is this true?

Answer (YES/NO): NO